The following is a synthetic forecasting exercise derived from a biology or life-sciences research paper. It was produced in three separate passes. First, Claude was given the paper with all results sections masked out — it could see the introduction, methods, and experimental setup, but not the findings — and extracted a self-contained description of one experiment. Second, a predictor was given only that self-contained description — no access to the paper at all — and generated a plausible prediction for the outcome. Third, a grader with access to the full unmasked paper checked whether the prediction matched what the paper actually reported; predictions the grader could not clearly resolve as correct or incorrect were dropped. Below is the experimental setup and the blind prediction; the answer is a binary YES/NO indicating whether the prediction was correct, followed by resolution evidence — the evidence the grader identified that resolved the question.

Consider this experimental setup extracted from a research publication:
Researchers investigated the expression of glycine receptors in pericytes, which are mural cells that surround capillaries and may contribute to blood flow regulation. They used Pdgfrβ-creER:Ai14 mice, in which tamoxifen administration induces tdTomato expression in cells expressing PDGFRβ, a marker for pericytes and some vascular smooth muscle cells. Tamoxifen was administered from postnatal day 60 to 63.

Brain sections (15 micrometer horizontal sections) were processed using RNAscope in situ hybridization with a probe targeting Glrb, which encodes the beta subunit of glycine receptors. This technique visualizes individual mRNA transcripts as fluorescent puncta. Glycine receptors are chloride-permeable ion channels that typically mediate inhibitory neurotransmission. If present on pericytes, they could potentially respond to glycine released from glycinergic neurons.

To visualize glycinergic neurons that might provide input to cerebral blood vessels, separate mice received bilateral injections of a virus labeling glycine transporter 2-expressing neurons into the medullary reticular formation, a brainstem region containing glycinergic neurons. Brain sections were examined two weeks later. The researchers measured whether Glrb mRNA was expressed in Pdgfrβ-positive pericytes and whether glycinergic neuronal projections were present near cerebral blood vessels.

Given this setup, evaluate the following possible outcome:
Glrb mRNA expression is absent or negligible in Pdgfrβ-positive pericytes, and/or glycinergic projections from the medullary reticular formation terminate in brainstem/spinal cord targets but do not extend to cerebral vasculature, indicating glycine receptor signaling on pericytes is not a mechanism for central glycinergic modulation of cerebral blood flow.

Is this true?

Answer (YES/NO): NO